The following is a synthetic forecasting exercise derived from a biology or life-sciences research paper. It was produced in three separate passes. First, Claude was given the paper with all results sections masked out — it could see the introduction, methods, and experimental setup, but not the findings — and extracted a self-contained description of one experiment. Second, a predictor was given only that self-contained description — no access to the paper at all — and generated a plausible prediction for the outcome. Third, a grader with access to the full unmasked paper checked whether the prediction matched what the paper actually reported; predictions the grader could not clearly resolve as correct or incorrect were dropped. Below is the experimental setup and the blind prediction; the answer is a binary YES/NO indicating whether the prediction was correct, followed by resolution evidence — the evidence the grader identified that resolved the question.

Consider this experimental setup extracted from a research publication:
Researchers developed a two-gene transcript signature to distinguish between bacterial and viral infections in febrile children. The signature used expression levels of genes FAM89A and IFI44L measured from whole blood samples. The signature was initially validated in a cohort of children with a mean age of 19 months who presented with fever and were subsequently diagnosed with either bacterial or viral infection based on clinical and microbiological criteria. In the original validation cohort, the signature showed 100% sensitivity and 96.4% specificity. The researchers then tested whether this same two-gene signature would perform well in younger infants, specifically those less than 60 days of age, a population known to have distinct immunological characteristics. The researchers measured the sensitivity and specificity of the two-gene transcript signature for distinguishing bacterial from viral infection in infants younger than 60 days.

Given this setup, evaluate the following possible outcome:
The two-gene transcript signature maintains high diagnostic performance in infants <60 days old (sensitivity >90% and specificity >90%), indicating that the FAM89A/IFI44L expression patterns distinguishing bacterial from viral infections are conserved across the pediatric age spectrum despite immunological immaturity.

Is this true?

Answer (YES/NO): NO